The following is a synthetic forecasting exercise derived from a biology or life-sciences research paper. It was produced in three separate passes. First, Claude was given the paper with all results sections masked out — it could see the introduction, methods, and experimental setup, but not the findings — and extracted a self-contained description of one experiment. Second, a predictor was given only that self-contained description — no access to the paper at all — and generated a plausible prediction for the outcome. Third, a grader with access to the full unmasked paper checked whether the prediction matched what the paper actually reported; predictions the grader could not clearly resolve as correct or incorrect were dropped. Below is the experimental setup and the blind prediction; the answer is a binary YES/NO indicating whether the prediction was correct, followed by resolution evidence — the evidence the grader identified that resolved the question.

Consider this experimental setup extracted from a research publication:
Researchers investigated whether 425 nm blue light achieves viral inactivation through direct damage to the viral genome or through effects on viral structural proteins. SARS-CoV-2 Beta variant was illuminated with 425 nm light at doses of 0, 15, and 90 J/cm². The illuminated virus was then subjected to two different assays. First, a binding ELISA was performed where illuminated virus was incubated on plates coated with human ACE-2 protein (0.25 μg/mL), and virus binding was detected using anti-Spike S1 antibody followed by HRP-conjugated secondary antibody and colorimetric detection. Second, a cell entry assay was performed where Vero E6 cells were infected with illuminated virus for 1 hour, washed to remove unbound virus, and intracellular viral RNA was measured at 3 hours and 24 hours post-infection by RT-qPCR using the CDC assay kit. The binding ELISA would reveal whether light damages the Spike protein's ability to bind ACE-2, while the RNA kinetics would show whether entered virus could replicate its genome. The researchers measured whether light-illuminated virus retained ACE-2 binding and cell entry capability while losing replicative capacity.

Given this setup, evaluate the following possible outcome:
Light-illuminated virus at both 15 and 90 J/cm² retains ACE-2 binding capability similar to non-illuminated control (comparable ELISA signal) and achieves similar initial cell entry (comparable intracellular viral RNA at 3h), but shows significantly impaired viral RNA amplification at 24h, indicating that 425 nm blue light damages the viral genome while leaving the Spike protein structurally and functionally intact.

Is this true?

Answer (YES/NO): NO